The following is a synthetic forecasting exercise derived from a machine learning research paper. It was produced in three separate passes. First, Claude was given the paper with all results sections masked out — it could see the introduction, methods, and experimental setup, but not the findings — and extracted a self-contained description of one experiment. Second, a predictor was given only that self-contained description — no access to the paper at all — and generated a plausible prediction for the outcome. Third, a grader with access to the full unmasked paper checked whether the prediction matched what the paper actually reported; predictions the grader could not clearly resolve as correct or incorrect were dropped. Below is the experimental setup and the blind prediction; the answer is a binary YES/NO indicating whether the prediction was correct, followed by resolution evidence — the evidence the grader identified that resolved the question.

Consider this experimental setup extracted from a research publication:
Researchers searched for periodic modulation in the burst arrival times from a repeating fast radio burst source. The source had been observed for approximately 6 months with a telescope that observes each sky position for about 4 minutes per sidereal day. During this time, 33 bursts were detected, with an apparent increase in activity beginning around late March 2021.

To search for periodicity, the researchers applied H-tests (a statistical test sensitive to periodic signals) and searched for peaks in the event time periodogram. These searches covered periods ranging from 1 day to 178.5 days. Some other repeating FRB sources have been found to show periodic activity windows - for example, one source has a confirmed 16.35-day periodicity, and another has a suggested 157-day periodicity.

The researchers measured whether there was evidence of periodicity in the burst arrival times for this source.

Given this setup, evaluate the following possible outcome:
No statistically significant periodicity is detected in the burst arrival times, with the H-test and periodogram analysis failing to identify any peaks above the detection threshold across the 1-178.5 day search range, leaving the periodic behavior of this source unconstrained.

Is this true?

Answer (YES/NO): YES